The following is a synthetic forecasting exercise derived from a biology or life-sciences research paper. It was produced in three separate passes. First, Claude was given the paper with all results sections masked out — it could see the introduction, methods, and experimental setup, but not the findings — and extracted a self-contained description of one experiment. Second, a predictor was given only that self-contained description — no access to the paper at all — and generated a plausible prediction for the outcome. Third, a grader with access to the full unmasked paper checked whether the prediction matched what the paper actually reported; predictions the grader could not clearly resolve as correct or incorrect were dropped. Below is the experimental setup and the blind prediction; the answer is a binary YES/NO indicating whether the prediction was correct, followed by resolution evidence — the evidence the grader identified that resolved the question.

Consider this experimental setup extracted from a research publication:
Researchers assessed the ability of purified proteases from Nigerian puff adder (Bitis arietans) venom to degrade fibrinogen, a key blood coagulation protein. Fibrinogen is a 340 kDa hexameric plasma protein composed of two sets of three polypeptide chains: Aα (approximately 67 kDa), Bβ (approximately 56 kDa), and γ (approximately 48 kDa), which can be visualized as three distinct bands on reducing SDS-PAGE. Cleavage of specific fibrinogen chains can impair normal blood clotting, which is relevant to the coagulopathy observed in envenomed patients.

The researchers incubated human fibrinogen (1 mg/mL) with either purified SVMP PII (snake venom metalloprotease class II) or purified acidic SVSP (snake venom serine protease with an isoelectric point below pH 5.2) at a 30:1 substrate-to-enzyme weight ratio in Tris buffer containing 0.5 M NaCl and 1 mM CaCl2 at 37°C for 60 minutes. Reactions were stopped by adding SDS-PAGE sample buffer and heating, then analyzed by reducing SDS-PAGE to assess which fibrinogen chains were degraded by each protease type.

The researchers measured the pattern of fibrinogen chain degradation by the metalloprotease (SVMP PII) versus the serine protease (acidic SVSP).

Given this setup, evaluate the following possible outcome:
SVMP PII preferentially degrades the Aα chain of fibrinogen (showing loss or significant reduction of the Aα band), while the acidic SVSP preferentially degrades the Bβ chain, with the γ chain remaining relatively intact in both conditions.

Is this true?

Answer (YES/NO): NO